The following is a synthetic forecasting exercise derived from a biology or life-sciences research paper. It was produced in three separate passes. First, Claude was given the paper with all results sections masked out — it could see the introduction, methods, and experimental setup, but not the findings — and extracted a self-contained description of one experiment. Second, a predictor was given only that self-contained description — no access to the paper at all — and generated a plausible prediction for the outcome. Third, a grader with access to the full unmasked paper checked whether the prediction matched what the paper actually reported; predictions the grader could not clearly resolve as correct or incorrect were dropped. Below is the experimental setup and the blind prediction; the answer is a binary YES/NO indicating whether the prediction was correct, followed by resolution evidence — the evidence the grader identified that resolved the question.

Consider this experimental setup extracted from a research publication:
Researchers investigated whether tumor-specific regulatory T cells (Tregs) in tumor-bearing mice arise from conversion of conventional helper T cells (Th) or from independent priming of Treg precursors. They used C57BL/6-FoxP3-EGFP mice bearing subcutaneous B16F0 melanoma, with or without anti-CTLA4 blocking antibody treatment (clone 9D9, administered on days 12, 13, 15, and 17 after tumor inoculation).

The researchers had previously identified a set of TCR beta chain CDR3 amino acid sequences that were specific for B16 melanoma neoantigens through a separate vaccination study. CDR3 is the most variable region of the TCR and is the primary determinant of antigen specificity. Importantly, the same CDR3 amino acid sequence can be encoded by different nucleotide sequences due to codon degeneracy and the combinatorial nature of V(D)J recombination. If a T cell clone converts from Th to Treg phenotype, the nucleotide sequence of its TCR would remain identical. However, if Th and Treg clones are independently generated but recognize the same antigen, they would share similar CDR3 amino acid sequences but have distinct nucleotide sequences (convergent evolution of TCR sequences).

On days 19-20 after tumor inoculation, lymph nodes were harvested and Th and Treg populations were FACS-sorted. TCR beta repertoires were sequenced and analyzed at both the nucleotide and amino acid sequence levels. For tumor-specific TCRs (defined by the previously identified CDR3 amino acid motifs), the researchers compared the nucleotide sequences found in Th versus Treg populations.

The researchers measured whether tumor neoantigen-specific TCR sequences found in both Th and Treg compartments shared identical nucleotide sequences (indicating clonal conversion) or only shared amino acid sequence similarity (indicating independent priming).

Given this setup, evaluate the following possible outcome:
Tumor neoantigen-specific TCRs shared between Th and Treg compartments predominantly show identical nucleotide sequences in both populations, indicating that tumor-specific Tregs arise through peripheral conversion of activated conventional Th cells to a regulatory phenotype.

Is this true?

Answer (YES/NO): NO